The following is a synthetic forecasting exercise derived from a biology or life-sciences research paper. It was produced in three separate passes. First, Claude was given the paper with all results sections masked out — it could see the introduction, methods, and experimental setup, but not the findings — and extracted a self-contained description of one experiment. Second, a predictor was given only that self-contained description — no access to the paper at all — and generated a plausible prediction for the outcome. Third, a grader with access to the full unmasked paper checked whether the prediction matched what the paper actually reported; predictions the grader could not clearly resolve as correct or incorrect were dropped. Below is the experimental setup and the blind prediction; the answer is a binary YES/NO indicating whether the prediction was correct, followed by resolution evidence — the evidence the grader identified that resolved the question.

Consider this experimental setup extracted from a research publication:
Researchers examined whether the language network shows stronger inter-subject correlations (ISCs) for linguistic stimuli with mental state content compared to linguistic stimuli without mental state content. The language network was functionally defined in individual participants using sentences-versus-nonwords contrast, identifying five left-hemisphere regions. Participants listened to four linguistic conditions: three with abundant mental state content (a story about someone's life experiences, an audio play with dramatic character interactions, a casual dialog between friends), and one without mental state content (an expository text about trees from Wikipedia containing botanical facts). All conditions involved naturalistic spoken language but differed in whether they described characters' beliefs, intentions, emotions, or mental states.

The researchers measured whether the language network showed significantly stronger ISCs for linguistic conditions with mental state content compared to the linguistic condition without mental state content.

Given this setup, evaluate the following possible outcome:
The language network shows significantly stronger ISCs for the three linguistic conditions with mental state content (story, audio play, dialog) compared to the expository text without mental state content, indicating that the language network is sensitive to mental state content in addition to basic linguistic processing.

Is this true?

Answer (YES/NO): YES